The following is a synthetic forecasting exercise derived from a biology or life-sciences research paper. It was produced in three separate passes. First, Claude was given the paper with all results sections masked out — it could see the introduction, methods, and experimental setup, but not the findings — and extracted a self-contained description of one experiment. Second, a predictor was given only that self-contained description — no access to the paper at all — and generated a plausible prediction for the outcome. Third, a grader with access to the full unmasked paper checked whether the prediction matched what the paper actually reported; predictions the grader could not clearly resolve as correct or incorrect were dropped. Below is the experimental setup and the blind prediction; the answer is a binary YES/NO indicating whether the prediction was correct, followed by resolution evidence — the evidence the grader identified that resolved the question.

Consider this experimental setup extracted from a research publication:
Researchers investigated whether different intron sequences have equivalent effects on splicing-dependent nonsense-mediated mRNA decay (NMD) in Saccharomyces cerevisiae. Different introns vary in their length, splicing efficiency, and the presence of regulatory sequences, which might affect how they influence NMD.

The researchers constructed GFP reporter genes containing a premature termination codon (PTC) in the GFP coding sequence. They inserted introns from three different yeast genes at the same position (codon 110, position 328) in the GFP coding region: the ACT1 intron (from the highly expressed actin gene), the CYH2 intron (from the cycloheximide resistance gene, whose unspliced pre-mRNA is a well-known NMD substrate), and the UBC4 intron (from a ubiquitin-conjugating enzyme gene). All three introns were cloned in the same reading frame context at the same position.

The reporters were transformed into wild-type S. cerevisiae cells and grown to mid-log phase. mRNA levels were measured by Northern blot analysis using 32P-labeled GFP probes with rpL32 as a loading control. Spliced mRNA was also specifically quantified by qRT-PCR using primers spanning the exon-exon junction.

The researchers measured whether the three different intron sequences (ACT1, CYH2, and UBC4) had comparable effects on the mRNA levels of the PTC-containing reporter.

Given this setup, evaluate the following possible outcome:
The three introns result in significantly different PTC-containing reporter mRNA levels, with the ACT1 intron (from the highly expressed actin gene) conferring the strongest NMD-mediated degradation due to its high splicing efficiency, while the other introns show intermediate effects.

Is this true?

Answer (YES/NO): NO